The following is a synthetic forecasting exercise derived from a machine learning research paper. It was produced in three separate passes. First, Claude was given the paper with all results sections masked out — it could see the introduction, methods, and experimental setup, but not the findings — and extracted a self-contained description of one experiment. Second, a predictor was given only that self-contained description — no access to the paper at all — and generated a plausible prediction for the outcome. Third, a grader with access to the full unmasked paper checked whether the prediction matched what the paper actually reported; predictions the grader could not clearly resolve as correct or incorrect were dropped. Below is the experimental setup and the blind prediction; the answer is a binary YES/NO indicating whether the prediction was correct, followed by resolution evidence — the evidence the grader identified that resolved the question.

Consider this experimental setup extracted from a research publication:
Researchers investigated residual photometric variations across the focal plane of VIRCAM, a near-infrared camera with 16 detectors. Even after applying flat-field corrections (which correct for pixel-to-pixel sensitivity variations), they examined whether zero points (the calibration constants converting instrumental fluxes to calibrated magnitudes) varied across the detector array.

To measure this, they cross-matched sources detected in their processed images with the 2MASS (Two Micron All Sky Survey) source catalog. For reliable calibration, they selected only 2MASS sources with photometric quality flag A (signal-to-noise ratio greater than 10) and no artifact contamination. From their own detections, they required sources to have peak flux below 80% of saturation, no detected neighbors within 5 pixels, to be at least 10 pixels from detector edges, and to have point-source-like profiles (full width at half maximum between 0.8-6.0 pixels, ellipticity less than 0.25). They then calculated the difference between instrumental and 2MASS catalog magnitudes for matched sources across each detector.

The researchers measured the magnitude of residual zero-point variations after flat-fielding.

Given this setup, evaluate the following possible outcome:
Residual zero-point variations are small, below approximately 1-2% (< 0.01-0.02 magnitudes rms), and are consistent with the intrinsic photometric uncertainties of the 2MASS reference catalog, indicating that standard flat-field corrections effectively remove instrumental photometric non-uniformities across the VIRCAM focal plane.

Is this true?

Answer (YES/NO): NO